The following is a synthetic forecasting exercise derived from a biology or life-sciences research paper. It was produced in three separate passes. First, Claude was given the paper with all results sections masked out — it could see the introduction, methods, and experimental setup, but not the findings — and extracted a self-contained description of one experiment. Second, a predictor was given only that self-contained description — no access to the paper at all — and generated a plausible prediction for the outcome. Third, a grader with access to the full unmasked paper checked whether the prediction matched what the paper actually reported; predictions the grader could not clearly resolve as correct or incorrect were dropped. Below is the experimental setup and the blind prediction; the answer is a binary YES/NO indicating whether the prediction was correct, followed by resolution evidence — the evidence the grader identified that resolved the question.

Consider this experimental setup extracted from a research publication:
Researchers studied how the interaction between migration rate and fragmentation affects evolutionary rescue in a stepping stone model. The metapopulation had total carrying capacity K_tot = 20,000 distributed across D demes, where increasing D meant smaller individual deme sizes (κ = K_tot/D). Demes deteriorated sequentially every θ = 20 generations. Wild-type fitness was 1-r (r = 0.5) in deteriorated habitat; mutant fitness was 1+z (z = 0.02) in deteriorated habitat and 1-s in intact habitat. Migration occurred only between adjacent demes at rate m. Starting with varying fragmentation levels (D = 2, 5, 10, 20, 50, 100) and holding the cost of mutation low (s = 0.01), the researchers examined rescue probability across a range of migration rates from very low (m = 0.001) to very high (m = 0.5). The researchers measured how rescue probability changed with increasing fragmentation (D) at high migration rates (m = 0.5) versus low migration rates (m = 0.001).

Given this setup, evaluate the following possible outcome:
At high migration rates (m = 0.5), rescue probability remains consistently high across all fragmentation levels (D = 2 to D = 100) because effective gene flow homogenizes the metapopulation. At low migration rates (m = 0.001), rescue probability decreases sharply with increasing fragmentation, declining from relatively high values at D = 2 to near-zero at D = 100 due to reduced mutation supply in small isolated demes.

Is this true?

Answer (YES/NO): NO